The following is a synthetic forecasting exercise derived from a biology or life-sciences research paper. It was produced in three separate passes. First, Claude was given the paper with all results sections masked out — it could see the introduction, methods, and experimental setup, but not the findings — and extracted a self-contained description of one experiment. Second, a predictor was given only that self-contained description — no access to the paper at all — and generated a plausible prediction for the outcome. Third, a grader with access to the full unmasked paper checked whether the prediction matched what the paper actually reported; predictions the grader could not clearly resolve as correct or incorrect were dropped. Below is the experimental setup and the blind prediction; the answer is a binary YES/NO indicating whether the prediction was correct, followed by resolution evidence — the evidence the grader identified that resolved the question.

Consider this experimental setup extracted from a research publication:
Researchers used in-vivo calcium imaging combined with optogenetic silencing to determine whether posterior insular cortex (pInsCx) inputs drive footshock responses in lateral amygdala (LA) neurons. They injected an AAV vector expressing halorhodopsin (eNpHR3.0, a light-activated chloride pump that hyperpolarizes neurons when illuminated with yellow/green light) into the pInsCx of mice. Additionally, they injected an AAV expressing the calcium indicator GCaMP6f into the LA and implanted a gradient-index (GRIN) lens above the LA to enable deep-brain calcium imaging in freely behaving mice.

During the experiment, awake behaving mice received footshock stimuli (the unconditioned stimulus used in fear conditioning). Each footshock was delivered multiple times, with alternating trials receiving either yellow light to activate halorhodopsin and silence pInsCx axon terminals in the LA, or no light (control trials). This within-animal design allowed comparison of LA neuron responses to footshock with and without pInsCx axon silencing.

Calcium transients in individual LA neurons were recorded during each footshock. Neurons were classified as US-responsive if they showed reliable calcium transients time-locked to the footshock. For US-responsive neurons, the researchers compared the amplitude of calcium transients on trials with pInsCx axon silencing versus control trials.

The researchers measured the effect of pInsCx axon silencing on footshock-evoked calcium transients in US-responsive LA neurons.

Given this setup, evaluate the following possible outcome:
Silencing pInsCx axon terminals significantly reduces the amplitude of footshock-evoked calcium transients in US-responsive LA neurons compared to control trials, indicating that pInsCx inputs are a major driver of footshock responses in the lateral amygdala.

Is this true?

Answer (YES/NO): NO